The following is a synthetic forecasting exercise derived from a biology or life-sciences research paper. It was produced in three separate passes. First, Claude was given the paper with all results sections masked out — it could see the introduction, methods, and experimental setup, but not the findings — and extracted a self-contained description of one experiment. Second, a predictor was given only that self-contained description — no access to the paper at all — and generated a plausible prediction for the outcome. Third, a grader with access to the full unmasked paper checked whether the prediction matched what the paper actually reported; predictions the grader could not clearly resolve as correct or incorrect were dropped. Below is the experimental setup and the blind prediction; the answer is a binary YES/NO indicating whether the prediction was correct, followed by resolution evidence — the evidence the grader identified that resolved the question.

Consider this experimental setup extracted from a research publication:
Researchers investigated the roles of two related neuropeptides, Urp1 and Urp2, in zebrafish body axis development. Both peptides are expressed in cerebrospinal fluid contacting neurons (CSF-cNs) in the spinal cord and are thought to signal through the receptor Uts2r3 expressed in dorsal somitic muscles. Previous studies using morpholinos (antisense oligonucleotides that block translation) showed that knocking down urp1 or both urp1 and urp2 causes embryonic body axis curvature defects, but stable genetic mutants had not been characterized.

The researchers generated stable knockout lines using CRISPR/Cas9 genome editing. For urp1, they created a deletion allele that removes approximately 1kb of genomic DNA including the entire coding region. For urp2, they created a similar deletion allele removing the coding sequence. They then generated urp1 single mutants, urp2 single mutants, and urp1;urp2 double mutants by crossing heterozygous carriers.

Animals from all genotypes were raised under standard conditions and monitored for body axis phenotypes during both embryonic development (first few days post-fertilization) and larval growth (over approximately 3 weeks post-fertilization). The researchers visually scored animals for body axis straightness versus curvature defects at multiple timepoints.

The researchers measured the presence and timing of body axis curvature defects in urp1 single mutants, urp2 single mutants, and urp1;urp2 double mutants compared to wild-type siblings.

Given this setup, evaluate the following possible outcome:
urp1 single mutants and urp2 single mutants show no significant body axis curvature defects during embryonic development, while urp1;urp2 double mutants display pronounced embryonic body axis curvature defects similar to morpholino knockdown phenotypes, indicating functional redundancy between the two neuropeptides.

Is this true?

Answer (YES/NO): NO